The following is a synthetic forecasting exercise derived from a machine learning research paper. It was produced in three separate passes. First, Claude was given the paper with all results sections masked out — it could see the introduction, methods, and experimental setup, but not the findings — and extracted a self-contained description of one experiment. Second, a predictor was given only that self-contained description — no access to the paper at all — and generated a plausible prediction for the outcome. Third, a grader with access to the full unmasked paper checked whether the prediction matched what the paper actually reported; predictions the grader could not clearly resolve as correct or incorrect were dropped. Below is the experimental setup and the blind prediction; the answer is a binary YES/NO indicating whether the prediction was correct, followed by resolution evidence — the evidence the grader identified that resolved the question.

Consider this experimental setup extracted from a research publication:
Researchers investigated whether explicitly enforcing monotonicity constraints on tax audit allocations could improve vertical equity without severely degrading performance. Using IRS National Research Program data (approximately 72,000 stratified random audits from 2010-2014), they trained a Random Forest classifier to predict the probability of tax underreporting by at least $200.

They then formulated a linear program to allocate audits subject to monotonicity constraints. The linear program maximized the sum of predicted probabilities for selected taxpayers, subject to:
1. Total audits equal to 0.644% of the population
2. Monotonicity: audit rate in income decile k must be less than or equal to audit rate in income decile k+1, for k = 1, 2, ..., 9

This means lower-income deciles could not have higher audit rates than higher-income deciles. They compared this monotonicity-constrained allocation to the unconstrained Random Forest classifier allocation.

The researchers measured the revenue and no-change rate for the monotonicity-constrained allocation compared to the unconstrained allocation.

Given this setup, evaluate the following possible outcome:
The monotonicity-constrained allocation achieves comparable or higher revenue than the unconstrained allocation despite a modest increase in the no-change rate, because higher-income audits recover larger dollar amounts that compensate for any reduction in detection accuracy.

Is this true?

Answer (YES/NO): YES